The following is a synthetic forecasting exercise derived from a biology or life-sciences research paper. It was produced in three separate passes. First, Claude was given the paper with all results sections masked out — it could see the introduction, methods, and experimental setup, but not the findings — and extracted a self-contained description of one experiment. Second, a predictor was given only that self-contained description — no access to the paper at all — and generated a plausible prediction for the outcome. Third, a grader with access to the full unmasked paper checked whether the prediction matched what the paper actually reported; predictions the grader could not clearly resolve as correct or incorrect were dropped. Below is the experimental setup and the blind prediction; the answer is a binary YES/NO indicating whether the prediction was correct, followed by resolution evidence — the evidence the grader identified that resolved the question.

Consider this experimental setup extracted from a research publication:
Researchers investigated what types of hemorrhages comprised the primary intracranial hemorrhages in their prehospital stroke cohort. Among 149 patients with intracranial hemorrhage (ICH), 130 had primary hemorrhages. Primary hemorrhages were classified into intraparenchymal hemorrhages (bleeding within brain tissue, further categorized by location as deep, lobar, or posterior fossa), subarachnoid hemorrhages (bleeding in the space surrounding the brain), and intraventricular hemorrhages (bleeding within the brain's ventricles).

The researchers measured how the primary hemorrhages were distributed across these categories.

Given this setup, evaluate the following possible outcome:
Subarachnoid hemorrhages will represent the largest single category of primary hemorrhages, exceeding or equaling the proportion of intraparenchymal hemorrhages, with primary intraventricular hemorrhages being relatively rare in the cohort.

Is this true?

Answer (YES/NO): NO